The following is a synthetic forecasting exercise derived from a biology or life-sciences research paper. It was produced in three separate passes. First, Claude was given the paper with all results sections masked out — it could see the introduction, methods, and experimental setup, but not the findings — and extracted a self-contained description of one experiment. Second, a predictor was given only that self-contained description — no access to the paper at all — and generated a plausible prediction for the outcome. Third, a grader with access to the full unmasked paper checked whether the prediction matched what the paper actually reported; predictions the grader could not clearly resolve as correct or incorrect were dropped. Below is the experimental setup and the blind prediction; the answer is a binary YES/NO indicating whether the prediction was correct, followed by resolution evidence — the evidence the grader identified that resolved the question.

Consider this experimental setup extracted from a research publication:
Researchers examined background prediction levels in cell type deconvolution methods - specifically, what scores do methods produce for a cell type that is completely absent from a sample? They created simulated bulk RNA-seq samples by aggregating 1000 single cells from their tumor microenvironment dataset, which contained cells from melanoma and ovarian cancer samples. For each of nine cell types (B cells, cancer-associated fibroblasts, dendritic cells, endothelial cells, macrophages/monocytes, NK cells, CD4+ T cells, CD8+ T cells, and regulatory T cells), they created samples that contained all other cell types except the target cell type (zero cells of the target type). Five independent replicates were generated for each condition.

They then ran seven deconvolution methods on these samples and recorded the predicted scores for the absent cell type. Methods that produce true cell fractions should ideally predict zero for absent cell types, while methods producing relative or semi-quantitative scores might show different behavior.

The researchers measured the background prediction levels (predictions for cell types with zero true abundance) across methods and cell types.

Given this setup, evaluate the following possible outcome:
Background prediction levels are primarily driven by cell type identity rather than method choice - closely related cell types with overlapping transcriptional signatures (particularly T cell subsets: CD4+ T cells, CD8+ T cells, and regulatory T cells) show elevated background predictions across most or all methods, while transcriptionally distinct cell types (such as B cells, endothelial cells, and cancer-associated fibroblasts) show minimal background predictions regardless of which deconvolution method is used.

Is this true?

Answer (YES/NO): NO